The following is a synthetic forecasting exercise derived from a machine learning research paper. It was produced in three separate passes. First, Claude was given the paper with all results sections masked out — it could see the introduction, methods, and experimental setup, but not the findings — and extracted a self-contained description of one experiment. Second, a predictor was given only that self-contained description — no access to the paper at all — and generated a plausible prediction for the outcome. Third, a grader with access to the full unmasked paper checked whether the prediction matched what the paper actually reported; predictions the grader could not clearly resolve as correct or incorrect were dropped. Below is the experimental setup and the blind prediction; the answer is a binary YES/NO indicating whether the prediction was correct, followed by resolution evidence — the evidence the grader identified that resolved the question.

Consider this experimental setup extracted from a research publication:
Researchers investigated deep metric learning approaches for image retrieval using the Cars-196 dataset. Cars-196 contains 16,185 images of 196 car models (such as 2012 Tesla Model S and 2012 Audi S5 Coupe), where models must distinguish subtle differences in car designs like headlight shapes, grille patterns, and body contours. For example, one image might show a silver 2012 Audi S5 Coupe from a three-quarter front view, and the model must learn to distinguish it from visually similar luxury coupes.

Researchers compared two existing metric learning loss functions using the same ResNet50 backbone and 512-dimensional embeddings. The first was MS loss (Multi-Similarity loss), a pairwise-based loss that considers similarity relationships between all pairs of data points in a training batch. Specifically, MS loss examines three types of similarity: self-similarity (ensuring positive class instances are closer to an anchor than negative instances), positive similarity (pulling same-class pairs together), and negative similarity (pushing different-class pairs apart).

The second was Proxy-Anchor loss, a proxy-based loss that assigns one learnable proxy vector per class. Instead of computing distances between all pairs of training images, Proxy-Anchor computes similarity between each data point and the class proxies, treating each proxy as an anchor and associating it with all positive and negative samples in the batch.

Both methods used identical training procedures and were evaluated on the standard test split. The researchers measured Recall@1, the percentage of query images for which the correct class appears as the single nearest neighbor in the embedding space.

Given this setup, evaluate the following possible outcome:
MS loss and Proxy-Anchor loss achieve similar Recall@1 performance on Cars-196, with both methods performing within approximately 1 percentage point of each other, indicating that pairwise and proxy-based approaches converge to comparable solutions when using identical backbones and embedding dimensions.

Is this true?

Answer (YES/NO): NO